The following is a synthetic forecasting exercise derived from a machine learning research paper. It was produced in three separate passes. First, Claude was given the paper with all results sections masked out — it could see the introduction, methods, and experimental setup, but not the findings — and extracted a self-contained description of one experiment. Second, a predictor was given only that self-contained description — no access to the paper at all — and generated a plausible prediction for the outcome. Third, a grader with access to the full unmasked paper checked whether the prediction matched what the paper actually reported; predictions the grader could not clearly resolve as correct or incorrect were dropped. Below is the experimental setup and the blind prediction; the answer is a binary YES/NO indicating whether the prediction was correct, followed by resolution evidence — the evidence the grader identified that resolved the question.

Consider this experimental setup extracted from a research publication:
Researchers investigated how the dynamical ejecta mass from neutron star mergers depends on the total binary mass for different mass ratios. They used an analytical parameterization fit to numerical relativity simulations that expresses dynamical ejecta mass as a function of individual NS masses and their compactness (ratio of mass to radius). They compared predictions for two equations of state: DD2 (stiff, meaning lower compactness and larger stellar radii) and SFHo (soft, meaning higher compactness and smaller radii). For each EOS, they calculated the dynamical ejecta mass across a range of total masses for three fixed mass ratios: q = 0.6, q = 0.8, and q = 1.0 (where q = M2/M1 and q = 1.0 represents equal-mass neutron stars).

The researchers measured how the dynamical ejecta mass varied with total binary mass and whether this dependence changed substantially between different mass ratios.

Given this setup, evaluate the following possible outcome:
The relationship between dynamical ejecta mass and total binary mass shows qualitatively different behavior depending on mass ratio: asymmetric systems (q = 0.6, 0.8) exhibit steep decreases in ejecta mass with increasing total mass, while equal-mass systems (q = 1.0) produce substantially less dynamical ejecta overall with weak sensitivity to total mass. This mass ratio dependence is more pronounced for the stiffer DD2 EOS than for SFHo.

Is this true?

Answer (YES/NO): NO